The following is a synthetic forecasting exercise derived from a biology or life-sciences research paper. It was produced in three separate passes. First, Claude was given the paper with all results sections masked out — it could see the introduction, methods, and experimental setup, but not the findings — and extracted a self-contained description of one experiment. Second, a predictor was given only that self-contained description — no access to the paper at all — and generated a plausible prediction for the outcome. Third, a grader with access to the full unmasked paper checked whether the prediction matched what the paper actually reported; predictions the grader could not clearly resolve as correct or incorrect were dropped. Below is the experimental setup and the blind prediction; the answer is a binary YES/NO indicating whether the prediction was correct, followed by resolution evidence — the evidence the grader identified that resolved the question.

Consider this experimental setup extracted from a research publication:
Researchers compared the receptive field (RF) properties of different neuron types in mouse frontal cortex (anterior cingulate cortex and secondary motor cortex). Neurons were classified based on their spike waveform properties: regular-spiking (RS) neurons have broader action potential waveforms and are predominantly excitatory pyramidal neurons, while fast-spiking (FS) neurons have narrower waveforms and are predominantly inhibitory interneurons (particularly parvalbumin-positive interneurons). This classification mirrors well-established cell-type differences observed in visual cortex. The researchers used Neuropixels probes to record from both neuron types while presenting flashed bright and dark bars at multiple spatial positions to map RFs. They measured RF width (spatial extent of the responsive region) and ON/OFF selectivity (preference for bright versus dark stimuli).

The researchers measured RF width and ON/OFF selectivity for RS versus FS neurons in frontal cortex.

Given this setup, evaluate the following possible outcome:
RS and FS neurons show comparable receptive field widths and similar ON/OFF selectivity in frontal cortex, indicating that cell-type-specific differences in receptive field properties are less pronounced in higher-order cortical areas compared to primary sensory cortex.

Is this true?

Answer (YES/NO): NO